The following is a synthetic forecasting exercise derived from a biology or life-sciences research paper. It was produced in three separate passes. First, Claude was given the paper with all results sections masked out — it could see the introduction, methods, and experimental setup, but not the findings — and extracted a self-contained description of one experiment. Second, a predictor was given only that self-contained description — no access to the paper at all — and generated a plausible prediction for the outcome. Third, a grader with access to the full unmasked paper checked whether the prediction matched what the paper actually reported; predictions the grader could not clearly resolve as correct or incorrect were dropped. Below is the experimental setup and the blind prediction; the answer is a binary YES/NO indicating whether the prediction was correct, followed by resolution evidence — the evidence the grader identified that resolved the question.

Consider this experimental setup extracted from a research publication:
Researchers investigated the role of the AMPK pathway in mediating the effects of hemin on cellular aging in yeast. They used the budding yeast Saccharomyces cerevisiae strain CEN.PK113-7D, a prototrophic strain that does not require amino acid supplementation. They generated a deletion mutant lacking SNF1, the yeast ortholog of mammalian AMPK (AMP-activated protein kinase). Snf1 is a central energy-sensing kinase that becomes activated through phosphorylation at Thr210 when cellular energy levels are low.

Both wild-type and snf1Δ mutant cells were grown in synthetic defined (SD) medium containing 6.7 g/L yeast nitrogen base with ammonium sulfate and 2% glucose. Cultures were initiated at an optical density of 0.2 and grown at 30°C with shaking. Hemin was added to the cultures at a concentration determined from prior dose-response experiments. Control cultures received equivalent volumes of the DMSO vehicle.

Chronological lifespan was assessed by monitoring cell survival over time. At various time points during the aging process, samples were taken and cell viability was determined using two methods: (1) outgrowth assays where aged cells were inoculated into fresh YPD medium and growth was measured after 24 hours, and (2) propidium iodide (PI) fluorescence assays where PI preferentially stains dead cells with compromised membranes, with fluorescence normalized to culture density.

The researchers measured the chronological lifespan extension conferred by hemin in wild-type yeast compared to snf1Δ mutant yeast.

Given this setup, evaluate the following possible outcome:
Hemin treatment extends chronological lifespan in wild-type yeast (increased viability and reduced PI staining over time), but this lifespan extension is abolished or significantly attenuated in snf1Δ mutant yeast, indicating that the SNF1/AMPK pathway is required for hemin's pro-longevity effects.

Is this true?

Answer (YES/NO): YES